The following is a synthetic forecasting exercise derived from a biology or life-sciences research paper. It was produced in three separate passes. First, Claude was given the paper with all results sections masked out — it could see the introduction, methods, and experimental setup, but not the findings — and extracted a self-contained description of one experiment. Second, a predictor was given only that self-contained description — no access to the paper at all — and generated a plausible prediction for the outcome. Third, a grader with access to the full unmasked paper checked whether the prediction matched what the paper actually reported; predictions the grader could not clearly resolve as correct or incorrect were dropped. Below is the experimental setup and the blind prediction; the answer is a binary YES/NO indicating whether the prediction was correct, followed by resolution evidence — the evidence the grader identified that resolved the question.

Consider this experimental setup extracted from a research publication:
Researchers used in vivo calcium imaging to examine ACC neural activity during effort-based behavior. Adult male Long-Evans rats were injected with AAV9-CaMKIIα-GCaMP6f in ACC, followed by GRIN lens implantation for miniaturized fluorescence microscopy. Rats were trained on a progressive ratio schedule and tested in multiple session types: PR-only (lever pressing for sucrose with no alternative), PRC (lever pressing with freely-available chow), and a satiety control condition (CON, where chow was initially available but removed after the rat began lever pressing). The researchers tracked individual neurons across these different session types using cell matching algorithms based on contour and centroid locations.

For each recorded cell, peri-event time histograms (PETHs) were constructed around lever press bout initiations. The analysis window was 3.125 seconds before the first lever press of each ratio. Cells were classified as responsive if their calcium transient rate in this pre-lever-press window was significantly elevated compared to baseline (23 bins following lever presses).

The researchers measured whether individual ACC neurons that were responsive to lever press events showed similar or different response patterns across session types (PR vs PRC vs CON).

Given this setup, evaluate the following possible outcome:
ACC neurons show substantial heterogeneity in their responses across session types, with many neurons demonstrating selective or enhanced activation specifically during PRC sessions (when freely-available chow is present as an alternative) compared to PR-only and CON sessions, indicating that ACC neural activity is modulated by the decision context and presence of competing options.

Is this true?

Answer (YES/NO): NO